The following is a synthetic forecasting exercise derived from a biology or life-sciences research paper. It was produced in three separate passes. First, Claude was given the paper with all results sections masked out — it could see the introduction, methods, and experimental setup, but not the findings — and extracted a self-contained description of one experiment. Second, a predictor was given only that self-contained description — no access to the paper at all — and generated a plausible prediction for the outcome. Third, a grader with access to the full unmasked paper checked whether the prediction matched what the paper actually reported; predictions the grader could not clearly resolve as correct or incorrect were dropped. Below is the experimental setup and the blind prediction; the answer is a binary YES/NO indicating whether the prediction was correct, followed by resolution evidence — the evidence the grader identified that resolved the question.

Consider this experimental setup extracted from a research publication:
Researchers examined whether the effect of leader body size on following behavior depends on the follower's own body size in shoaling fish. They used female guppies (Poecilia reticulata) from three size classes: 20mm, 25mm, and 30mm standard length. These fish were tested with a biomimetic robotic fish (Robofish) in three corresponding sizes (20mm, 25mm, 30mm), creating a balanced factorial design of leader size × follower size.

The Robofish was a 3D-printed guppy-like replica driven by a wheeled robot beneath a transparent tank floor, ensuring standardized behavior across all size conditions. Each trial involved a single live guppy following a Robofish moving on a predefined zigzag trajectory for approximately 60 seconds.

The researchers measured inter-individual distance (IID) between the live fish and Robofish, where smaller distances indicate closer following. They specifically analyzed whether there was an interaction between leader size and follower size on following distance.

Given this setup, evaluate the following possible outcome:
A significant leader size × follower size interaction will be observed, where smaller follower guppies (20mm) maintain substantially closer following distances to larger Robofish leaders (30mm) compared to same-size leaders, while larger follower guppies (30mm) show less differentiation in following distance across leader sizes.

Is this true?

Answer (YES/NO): NO